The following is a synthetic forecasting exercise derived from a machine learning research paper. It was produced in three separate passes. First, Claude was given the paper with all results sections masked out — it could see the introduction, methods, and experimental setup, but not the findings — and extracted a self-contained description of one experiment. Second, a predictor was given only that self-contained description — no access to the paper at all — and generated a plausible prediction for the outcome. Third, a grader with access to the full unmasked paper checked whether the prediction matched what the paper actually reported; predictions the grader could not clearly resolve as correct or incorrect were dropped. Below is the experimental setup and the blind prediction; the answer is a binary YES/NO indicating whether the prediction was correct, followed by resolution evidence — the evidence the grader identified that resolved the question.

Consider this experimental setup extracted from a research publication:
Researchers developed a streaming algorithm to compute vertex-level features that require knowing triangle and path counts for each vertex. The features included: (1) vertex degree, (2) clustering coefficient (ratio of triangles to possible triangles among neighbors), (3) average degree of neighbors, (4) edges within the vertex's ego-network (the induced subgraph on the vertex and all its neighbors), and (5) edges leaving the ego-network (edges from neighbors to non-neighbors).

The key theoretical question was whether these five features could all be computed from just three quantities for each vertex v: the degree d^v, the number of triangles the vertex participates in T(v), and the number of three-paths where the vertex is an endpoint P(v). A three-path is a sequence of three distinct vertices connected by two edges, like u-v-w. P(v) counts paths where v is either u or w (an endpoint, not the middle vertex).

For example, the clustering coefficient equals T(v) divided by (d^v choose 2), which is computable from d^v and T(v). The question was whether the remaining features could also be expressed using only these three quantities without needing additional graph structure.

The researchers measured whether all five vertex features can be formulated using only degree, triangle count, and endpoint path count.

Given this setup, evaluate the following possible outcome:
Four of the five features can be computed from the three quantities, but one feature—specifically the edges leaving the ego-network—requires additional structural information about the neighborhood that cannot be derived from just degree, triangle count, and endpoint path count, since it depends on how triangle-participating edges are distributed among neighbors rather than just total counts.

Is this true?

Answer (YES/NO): NO